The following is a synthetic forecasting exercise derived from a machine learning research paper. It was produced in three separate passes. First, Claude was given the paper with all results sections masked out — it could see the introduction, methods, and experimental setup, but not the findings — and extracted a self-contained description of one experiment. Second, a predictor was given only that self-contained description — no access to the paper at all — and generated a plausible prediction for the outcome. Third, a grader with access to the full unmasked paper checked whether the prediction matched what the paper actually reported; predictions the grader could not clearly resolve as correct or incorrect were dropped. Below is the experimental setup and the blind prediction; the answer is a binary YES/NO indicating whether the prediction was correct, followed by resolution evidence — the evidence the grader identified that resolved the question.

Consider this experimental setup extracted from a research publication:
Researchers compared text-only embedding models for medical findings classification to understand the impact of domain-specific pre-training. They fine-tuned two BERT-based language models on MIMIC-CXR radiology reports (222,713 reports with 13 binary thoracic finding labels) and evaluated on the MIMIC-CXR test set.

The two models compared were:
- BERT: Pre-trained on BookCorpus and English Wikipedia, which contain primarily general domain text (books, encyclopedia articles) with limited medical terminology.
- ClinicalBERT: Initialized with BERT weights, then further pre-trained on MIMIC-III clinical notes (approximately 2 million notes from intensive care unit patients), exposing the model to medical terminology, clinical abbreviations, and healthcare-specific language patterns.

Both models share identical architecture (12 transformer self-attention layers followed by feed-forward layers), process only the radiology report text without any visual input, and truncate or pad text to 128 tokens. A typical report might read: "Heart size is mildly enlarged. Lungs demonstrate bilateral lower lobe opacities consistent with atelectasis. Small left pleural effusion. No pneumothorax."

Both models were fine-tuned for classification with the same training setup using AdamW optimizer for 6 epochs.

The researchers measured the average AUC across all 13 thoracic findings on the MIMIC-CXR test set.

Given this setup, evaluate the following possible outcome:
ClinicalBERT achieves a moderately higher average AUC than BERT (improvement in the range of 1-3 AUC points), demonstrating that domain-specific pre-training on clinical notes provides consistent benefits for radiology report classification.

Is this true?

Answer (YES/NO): NO